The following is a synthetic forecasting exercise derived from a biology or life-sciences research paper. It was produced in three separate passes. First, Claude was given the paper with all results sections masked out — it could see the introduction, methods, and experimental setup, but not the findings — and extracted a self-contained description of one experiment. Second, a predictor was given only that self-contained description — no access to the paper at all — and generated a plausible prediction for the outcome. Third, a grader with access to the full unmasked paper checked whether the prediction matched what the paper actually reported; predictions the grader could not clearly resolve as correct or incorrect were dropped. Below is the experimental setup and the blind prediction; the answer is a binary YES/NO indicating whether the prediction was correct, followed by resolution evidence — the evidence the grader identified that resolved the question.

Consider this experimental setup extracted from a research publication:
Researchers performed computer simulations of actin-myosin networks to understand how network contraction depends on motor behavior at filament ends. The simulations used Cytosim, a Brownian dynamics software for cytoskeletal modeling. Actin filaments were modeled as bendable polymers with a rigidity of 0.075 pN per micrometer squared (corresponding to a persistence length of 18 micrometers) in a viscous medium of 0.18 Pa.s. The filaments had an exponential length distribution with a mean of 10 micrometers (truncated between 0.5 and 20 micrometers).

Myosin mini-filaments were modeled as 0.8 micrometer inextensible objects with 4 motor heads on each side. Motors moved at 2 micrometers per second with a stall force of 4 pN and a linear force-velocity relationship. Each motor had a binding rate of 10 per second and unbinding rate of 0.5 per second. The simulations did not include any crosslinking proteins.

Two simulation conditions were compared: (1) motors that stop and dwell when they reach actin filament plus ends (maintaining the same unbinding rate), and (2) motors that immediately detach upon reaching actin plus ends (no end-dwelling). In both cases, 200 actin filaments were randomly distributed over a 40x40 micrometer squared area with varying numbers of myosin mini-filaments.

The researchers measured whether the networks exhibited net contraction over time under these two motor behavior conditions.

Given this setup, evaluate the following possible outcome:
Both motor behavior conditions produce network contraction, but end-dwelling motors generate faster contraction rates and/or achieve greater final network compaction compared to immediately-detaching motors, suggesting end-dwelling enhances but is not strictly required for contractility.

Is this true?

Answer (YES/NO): NO